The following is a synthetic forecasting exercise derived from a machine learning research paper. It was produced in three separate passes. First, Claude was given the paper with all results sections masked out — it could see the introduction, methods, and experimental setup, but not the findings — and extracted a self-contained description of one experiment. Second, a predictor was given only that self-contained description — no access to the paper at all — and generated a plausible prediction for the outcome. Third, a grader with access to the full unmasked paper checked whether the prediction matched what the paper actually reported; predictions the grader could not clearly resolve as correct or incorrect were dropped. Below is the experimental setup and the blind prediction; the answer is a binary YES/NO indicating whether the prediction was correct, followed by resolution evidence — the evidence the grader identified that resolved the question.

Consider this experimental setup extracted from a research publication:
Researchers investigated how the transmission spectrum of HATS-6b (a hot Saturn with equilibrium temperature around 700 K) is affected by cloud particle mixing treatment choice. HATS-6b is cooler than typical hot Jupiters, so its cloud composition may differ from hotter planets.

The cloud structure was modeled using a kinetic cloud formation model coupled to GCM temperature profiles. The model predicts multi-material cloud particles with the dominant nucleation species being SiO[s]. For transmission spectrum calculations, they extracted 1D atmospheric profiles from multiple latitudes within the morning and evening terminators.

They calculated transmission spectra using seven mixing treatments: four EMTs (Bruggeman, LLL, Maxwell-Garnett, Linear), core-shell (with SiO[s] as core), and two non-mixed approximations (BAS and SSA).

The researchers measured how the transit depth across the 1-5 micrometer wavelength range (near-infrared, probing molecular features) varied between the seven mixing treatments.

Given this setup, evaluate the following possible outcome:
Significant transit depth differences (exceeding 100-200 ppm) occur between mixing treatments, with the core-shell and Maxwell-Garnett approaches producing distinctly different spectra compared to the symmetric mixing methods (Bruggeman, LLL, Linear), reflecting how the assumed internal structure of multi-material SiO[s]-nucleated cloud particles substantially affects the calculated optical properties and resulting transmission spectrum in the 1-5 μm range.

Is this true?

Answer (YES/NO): NO